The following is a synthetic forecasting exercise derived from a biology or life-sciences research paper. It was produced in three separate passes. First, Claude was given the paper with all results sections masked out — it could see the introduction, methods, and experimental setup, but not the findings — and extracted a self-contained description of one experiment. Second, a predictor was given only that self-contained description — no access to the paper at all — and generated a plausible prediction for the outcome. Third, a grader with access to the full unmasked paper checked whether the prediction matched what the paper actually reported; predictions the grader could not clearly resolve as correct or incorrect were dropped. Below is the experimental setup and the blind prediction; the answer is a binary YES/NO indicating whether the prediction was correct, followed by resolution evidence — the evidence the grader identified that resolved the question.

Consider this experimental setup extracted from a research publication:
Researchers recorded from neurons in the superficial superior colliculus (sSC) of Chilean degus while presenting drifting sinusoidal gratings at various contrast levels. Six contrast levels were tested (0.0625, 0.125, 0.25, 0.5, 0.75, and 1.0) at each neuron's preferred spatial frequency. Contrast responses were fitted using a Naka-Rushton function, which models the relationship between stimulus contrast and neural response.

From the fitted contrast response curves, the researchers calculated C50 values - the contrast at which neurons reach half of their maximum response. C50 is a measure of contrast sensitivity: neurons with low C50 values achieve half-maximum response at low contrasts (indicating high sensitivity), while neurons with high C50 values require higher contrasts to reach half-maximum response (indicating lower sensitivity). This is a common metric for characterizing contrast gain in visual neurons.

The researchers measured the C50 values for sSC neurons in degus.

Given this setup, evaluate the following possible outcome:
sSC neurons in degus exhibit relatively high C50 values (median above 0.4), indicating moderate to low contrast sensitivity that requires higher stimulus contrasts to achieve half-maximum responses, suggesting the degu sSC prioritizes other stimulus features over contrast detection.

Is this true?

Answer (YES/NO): YES